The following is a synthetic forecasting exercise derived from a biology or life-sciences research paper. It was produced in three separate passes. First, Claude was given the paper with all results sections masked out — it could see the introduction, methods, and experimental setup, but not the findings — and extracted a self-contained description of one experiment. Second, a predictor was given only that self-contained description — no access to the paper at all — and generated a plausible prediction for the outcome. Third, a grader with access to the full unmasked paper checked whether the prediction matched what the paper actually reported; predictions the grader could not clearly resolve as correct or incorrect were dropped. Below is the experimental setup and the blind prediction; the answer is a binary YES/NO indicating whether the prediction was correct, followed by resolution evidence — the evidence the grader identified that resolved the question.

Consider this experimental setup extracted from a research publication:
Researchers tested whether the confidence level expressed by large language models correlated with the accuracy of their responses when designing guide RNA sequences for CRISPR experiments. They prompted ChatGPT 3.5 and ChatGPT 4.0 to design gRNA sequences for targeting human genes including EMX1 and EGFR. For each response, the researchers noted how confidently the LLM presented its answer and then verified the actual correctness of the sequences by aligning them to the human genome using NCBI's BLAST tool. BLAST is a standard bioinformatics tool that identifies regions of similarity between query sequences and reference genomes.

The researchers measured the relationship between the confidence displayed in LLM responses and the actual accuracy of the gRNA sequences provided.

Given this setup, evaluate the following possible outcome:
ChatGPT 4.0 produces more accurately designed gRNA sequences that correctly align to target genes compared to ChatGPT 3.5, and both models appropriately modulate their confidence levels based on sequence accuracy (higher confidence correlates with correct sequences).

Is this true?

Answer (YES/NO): NO